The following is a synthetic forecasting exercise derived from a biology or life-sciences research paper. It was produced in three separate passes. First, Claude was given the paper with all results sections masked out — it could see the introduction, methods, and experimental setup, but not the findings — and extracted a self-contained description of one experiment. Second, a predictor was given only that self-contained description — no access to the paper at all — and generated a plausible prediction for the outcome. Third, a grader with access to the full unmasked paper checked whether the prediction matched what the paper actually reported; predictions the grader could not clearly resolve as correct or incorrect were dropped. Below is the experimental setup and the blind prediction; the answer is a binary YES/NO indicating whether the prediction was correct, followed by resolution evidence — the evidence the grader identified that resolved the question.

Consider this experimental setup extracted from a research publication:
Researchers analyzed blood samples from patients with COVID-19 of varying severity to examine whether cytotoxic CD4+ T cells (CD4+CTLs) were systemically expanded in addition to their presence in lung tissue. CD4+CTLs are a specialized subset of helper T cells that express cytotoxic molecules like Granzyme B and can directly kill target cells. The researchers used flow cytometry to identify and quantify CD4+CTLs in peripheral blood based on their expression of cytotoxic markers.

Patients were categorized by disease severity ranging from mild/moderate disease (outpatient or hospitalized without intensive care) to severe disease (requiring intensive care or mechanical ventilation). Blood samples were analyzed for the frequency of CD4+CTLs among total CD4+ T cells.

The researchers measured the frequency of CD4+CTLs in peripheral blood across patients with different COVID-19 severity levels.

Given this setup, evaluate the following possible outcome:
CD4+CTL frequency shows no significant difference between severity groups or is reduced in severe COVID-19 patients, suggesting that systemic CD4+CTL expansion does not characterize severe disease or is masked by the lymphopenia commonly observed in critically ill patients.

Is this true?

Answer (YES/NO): NO